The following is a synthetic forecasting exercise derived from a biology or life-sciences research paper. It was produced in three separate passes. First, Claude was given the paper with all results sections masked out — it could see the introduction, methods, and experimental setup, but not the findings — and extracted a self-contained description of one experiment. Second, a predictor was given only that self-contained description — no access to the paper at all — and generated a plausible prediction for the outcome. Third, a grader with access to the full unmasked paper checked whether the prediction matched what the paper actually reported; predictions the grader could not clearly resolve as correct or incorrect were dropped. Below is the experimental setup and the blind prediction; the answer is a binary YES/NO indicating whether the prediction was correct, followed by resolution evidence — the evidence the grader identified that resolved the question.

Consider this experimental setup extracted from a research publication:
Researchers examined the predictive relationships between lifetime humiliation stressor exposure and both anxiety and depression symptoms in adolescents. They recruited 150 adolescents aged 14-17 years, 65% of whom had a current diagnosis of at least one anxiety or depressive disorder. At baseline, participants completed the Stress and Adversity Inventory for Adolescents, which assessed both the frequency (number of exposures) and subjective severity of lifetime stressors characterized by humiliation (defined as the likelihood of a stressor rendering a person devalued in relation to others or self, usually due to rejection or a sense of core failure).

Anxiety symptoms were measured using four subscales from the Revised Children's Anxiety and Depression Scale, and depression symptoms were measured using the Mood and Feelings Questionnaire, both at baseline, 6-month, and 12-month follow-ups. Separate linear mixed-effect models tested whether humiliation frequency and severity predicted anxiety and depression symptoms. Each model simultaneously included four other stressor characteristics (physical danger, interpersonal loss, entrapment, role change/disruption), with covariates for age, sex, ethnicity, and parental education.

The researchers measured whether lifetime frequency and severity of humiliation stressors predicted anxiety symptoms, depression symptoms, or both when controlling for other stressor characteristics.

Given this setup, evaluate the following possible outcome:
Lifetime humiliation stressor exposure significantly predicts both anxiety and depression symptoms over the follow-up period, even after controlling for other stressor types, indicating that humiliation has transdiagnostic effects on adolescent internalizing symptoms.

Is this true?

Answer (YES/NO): NO